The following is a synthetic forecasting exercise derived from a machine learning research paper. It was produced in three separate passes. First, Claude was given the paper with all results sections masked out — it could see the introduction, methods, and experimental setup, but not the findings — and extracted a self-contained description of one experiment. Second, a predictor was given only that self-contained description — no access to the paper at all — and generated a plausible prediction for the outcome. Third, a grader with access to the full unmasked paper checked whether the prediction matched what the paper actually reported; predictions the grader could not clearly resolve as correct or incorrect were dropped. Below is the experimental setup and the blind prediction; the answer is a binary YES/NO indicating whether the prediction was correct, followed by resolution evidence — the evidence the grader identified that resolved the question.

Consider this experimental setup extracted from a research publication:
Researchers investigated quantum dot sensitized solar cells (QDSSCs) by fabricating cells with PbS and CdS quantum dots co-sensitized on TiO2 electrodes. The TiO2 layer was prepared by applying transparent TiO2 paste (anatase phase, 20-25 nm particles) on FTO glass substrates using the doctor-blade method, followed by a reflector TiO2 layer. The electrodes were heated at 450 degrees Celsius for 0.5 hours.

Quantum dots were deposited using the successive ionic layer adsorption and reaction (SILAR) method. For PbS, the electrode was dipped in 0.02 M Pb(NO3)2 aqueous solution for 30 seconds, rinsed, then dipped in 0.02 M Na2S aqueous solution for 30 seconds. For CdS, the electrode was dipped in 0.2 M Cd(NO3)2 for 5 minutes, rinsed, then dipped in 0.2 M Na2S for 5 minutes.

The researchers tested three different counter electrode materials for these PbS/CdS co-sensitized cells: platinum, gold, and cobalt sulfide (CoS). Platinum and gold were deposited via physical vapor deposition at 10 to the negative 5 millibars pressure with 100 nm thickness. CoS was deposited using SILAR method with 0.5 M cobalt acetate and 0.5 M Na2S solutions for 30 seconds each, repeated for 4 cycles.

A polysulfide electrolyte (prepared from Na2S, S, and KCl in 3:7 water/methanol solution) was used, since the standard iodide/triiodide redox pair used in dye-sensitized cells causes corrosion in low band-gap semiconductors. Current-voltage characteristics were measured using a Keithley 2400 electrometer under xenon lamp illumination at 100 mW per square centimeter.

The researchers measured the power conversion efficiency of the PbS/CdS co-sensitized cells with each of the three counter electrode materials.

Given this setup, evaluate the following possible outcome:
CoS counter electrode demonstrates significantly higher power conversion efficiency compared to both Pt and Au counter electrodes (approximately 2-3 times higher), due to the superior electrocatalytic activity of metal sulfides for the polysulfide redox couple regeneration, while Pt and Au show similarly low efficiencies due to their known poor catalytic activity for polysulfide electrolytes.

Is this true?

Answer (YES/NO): NO